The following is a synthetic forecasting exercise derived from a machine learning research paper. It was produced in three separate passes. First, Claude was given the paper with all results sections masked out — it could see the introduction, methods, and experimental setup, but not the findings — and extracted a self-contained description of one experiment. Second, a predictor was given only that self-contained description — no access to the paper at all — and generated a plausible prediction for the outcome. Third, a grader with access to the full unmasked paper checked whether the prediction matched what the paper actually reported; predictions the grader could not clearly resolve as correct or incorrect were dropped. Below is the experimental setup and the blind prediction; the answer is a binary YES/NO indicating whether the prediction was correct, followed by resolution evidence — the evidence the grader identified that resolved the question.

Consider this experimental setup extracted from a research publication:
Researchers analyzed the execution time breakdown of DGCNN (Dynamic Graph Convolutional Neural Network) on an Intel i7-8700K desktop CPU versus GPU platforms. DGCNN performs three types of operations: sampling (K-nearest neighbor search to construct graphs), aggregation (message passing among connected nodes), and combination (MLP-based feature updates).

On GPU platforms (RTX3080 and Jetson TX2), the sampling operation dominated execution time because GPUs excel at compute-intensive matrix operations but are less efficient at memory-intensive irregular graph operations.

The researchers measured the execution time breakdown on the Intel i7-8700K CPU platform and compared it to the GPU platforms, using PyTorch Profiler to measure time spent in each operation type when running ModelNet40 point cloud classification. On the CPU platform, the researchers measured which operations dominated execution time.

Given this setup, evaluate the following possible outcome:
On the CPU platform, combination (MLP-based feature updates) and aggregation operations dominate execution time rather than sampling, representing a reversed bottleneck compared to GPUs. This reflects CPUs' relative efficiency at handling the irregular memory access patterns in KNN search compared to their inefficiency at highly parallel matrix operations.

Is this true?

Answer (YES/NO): NO